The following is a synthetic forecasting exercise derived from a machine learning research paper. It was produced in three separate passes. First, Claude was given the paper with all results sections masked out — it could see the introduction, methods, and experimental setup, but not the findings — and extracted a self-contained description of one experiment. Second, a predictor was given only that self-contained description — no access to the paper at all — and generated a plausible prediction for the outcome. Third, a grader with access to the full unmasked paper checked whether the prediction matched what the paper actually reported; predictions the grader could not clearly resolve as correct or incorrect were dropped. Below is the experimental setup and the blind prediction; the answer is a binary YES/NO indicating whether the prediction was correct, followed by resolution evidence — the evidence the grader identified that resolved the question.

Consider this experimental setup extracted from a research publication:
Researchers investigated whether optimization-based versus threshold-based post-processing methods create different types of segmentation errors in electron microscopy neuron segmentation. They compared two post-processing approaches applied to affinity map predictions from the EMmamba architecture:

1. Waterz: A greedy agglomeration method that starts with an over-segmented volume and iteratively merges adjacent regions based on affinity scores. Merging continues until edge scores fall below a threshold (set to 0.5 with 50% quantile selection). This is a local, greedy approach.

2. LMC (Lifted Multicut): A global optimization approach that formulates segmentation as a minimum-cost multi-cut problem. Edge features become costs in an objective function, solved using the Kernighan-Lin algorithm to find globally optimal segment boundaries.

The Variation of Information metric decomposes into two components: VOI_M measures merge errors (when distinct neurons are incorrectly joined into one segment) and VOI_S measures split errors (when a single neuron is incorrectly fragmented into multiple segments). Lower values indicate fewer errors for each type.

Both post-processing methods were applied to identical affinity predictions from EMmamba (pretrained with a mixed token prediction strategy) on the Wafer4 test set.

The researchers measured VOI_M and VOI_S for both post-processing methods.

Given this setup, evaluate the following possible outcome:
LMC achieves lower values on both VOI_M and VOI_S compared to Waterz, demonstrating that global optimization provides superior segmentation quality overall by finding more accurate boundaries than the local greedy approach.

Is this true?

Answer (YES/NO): NO